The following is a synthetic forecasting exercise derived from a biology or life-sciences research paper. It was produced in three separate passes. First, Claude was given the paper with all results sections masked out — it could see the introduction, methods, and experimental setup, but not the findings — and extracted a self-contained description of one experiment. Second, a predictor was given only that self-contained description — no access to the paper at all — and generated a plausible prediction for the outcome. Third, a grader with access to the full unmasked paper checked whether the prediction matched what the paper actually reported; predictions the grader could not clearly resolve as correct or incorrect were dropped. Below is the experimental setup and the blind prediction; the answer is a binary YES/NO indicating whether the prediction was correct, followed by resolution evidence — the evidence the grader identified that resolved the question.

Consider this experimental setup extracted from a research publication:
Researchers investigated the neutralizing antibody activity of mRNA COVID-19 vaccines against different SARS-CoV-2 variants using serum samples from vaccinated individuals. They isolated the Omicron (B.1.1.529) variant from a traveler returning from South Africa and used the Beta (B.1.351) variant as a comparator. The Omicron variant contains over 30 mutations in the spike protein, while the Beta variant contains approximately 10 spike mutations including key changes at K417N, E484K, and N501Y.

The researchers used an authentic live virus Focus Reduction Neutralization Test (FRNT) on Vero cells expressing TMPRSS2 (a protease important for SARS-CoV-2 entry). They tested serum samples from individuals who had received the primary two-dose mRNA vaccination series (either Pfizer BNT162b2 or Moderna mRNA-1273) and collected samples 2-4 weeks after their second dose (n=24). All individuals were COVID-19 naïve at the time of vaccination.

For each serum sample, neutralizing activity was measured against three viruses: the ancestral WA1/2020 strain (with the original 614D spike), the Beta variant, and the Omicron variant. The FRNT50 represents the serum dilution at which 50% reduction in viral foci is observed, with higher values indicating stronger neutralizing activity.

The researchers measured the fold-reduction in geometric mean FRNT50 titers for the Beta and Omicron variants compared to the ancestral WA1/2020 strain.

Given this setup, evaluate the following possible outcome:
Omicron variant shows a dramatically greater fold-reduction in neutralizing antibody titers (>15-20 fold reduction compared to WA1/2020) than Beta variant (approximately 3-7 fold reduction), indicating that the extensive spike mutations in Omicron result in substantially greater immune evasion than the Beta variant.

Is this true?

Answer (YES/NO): YES